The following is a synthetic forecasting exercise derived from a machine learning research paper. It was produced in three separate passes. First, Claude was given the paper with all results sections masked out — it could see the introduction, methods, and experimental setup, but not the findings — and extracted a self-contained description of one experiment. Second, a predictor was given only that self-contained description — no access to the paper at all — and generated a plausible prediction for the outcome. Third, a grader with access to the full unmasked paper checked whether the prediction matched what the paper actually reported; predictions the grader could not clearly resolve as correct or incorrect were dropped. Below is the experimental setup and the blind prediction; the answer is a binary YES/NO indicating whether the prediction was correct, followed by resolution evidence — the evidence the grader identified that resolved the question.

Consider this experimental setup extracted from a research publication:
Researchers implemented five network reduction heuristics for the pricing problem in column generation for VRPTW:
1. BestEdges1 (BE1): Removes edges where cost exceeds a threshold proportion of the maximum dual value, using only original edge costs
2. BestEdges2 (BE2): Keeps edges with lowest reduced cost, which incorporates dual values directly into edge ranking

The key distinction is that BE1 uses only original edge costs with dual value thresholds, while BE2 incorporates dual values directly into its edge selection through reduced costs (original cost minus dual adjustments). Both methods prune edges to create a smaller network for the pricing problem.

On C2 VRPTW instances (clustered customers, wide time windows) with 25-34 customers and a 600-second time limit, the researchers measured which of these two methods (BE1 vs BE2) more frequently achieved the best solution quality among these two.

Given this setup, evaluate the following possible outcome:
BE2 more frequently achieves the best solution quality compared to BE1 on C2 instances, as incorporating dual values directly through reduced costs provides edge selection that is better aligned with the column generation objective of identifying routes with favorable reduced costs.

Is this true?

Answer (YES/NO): YES